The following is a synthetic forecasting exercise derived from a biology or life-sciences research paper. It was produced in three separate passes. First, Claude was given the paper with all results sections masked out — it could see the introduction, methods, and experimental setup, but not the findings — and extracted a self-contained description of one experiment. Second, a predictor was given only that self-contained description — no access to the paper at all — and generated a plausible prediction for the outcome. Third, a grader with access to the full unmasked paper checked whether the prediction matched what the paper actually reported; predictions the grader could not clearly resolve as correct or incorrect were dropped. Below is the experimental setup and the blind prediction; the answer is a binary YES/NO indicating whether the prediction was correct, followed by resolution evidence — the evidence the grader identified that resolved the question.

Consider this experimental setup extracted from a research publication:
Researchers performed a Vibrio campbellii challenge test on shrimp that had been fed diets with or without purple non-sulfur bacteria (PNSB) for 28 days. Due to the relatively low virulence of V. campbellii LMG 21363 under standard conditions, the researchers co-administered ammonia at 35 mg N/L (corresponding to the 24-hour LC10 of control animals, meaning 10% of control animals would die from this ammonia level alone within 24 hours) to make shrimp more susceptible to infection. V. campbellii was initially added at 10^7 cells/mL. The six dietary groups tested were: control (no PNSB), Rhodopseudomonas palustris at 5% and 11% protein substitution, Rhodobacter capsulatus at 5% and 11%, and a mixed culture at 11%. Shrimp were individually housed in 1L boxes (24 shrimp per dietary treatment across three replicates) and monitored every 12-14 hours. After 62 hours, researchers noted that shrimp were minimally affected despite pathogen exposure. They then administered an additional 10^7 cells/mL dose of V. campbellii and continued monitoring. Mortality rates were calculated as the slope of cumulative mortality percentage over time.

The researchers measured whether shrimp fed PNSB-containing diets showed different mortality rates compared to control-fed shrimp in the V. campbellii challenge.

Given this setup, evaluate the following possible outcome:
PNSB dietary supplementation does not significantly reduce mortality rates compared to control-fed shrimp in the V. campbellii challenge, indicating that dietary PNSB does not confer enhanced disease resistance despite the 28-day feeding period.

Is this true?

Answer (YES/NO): YES